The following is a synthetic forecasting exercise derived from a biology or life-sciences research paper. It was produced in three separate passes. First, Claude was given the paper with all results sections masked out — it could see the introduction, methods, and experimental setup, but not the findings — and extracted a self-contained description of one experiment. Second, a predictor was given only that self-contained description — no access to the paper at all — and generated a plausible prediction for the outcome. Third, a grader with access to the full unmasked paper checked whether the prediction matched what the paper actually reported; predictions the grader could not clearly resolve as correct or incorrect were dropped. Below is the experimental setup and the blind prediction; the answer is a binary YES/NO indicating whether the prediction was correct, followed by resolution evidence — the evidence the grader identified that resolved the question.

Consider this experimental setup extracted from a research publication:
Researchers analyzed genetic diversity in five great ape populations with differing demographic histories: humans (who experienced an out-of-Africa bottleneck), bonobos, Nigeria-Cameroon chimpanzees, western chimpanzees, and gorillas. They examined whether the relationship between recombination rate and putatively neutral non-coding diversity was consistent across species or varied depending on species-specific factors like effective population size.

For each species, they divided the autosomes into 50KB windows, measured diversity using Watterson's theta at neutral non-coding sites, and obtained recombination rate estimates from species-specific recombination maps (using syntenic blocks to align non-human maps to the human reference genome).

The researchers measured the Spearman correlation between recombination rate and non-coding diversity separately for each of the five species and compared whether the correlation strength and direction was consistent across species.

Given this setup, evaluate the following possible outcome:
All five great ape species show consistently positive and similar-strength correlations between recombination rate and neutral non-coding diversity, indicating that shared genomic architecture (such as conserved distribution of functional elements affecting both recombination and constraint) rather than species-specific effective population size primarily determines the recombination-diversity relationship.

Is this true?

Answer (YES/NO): NO